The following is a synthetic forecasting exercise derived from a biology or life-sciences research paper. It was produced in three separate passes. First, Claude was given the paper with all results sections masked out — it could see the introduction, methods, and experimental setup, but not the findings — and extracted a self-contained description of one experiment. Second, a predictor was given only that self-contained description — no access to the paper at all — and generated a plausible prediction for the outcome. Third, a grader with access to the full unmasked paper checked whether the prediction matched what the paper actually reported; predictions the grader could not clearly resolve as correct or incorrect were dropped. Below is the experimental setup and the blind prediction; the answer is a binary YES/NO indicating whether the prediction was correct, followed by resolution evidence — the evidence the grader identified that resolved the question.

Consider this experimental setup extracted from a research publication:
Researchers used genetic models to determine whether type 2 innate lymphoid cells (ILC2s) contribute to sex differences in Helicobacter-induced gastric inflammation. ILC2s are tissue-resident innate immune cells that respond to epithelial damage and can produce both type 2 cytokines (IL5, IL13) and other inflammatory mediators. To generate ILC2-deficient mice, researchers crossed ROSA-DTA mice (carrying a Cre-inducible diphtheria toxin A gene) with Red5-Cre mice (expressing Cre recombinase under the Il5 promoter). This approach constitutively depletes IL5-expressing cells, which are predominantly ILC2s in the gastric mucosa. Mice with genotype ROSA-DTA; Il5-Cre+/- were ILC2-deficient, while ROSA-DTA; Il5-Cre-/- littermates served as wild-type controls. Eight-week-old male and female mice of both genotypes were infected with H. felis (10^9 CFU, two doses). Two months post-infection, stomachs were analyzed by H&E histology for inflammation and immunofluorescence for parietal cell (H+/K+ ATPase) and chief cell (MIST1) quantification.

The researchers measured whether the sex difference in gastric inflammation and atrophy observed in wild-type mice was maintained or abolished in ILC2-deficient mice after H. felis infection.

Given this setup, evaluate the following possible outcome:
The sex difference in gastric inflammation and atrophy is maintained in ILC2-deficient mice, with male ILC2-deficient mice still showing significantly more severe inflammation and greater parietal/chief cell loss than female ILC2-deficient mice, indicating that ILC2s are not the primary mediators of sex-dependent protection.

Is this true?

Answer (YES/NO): NO